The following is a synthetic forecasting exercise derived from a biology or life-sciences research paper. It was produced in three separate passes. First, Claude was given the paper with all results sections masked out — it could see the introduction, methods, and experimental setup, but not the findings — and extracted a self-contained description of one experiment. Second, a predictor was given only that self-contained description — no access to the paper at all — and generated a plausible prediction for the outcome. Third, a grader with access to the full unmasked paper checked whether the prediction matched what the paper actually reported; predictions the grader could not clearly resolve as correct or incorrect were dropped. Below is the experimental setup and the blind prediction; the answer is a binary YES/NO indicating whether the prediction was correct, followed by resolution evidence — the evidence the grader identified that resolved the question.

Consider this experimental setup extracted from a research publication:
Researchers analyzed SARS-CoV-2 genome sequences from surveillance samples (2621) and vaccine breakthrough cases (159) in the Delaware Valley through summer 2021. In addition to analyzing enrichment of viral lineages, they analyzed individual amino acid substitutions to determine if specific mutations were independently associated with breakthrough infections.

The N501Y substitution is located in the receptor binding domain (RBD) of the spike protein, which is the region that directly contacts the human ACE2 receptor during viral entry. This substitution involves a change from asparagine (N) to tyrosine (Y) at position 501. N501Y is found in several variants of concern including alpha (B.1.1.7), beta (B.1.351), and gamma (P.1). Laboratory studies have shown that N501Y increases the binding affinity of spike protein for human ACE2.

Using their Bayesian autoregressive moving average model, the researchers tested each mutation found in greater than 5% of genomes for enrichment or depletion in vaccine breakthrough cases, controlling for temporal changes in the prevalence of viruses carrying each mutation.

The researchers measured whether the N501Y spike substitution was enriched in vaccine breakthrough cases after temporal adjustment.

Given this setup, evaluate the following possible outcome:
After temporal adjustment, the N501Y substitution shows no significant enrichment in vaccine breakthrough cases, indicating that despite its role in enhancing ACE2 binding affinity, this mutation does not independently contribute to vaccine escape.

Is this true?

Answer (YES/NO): NO